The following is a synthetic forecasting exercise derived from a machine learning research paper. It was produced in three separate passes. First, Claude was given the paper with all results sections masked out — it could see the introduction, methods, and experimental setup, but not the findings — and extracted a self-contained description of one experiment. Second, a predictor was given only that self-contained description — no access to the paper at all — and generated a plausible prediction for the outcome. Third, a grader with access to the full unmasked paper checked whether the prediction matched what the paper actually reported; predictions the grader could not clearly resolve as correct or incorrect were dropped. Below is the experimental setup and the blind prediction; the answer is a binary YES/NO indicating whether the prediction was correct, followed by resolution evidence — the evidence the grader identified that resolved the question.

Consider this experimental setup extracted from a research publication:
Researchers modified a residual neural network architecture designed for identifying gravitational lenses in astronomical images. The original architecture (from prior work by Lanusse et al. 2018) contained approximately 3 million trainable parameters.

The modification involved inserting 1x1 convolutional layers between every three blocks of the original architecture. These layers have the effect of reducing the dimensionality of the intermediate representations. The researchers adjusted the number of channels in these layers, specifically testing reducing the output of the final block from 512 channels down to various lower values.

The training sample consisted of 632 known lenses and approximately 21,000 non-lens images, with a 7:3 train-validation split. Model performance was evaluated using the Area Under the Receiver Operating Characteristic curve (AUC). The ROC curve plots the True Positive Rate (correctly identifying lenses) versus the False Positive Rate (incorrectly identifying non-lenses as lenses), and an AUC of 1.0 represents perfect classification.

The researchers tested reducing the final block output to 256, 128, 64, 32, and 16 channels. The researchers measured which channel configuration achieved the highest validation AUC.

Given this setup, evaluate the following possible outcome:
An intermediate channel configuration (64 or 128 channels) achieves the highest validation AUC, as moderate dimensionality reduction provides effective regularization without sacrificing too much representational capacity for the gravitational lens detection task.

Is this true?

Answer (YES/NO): NO